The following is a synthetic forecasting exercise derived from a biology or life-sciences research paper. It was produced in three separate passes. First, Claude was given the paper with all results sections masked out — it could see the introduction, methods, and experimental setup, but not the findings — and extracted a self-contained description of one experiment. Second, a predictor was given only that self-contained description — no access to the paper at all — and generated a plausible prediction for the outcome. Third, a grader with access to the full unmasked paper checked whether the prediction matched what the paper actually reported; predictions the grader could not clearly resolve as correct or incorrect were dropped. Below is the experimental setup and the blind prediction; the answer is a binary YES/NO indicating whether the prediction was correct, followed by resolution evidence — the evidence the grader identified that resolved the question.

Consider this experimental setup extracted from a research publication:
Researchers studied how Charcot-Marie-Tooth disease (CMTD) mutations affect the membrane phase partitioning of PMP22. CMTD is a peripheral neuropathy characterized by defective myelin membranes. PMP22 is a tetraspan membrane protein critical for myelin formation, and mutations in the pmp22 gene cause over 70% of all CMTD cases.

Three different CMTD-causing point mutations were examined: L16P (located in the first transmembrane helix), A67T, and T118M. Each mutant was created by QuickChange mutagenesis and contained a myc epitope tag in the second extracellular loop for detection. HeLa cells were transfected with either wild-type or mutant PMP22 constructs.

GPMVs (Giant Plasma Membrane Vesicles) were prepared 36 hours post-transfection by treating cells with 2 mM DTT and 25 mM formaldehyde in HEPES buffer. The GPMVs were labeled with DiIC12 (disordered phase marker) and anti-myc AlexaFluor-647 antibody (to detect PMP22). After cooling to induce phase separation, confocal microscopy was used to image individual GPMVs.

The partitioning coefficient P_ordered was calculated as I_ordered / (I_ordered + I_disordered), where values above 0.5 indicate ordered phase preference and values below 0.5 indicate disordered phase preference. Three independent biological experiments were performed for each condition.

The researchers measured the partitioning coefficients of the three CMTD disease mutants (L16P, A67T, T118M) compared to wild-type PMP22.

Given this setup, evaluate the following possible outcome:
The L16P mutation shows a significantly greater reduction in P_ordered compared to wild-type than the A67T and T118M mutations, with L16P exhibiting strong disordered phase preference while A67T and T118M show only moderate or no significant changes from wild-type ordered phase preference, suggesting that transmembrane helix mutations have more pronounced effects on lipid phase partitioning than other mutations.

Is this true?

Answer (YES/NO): NO